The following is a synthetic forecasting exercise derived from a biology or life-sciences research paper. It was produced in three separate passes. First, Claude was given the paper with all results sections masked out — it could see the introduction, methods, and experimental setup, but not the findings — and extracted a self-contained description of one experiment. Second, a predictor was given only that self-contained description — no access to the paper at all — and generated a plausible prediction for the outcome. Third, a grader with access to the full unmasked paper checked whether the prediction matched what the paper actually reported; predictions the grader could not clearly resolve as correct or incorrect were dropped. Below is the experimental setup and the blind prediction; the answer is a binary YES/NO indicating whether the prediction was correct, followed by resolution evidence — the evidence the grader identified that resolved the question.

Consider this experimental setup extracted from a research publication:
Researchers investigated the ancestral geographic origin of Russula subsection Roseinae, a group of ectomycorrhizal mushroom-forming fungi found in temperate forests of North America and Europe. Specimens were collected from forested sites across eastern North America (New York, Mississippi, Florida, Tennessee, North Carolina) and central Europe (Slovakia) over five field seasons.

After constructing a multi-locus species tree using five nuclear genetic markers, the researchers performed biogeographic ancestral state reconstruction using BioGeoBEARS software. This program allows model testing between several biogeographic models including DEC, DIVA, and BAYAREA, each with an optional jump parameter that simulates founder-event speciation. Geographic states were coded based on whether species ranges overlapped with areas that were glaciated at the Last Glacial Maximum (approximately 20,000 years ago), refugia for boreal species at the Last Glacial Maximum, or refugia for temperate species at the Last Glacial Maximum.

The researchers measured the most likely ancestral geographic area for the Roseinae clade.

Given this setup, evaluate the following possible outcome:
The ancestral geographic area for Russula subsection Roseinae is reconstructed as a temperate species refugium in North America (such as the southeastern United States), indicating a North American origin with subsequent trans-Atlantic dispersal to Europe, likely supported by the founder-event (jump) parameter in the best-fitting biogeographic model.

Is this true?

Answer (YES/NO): YES